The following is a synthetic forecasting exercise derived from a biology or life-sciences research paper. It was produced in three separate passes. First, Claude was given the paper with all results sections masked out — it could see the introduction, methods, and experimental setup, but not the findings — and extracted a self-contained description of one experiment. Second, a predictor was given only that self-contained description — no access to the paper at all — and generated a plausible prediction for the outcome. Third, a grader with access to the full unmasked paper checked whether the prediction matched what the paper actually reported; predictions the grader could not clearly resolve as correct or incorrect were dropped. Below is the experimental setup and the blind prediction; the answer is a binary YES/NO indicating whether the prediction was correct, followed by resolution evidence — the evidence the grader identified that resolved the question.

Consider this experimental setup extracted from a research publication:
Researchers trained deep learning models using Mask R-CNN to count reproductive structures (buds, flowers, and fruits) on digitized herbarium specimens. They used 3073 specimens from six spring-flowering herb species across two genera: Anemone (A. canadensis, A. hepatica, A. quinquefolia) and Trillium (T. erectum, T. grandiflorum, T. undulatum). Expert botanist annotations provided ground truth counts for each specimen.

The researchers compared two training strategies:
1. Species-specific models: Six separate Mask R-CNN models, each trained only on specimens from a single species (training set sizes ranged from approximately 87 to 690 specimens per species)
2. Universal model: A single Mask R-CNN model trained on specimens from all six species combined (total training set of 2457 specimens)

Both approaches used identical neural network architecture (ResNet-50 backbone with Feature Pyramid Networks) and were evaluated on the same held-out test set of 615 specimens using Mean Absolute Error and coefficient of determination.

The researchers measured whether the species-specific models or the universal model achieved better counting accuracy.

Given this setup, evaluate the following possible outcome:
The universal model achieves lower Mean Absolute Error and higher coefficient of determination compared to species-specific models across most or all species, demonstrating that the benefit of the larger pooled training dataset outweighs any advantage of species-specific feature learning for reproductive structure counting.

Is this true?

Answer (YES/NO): NO